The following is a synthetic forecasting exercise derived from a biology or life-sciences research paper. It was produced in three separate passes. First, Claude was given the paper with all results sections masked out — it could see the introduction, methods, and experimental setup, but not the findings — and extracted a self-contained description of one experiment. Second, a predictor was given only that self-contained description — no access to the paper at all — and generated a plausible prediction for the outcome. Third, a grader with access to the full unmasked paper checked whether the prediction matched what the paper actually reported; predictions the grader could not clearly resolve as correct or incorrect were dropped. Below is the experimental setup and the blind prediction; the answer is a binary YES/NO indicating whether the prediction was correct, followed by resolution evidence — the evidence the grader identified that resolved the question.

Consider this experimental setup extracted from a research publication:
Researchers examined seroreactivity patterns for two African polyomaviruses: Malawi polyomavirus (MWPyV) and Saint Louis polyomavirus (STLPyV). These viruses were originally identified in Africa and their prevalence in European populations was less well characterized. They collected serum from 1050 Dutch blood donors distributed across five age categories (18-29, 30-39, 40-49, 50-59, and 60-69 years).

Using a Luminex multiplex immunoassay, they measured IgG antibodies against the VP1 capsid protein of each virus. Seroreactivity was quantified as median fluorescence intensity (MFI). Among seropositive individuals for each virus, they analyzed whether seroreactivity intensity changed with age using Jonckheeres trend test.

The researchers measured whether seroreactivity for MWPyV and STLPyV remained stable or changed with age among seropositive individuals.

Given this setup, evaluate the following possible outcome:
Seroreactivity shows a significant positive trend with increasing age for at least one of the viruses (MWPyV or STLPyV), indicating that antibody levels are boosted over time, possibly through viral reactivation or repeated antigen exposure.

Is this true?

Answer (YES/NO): NO